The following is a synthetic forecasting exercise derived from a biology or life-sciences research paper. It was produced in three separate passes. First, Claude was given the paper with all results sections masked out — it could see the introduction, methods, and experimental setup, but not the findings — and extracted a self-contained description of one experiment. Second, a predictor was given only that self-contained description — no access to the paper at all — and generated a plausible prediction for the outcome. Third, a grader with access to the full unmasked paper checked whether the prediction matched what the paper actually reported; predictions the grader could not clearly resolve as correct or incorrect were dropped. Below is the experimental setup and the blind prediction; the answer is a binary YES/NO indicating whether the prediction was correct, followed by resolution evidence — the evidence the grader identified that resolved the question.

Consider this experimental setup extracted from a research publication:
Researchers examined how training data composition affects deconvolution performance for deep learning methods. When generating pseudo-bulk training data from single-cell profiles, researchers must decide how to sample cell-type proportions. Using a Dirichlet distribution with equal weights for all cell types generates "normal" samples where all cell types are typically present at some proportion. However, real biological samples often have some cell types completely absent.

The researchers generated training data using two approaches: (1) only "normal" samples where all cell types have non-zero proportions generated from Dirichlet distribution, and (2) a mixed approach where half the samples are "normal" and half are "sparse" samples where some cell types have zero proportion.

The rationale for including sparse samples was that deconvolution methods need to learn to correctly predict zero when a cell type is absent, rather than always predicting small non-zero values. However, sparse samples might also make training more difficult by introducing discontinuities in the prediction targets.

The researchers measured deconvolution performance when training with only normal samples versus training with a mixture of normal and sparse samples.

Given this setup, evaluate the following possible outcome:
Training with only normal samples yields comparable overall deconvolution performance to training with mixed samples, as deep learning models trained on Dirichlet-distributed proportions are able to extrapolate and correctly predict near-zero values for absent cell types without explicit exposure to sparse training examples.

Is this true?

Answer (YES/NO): NO